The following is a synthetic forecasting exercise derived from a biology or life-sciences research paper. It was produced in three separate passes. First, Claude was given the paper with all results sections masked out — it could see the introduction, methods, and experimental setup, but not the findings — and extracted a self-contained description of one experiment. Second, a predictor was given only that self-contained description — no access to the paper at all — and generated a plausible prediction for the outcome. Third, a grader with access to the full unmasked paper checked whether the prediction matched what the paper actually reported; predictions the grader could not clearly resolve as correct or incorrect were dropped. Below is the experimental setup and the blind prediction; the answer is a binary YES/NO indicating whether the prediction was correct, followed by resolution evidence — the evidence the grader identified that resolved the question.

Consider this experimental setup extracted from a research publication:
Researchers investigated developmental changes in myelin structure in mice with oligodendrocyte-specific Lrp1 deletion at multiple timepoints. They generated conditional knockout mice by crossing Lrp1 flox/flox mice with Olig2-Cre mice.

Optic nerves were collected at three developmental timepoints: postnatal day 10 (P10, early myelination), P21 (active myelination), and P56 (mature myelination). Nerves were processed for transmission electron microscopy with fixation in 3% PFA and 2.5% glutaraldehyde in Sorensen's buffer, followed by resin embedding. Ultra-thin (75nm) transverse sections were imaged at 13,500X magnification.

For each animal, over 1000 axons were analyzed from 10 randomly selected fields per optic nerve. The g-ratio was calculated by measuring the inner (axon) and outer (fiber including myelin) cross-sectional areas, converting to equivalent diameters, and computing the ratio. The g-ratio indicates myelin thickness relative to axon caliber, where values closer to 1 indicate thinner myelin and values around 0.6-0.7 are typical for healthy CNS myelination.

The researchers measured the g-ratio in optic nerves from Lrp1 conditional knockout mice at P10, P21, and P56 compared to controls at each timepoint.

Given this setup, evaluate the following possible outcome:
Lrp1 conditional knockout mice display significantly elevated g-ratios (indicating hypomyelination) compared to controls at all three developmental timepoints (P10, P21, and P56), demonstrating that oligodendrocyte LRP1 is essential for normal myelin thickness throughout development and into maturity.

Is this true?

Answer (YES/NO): YES